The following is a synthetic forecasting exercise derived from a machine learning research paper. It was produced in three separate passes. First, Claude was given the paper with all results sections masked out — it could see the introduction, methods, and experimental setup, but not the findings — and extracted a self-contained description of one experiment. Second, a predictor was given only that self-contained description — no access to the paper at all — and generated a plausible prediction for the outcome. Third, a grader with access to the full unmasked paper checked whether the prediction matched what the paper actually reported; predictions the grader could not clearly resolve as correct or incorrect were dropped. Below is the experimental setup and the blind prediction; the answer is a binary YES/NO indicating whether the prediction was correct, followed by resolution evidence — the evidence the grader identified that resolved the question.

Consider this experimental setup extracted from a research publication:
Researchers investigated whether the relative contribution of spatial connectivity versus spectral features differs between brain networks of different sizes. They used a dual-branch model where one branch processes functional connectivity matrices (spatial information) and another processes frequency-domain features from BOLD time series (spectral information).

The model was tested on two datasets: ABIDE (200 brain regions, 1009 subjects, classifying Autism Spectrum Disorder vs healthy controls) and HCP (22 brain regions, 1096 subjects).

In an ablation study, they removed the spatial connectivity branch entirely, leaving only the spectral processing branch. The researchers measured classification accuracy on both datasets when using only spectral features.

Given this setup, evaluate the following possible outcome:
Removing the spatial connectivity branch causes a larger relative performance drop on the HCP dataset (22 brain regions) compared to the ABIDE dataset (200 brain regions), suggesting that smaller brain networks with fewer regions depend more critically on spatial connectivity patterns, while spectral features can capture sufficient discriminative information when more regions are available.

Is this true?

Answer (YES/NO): NO